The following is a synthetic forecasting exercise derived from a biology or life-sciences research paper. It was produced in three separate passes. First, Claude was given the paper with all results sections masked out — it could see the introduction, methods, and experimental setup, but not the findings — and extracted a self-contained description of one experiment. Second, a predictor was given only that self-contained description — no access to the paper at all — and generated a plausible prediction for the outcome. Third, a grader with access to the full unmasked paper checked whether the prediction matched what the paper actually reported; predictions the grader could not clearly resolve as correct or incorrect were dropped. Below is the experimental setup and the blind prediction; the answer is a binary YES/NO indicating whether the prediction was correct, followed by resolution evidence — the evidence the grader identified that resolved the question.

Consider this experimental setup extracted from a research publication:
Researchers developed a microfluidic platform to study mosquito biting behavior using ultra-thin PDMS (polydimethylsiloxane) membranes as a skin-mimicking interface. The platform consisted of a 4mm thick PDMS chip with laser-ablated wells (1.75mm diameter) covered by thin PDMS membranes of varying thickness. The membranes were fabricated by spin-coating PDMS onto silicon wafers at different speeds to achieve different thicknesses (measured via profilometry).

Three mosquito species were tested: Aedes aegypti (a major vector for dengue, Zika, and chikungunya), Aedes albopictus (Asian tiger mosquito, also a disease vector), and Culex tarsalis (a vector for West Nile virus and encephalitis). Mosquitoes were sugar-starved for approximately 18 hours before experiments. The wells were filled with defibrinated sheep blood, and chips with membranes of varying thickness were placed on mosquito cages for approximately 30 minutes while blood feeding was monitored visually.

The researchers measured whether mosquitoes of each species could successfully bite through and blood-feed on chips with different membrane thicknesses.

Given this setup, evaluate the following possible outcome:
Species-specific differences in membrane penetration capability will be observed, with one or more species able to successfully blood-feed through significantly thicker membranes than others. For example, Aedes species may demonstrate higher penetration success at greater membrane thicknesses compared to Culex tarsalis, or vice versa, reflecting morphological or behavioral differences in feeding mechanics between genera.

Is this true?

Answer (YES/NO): YES